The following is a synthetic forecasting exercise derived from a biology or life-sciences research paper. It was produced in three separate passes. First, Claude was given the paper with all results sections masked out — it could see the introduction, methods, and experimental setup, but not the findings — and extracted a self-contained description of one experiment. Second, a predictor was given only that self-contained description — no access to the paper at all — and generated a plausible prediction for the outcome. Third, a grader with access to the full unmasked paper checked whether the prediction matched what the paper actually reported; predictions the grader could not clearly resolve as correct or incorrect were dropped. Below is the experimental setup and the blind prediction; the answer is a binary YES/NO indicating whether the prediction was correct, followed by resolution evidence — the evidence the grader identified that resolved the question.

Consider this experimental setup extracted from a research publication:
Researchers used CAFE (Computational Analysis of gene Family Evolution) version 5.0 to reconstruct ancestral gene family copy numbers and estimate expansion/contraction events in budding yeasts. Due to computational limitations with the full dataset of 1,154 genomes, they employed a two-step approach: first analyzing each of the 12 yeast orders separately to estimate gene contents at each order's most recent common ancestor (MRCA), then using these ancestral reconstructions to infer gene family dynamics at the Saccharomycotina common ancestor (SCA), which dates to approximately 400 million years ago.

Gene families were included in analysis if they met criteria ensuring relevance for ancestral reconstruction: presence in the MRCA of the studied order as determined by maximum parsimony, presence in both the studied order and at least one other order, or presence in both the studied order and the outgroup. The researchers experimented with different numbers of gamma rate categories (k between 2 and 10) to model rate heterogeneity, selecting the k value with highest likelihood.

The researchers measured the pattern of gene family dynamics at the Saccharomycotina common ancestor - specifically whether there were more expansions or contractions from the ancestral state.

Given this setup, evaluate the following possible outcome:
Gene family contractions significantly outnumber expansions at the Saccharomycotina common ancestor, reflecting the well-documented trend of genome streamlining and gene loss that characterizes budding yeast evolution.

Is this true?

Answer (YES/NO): YES